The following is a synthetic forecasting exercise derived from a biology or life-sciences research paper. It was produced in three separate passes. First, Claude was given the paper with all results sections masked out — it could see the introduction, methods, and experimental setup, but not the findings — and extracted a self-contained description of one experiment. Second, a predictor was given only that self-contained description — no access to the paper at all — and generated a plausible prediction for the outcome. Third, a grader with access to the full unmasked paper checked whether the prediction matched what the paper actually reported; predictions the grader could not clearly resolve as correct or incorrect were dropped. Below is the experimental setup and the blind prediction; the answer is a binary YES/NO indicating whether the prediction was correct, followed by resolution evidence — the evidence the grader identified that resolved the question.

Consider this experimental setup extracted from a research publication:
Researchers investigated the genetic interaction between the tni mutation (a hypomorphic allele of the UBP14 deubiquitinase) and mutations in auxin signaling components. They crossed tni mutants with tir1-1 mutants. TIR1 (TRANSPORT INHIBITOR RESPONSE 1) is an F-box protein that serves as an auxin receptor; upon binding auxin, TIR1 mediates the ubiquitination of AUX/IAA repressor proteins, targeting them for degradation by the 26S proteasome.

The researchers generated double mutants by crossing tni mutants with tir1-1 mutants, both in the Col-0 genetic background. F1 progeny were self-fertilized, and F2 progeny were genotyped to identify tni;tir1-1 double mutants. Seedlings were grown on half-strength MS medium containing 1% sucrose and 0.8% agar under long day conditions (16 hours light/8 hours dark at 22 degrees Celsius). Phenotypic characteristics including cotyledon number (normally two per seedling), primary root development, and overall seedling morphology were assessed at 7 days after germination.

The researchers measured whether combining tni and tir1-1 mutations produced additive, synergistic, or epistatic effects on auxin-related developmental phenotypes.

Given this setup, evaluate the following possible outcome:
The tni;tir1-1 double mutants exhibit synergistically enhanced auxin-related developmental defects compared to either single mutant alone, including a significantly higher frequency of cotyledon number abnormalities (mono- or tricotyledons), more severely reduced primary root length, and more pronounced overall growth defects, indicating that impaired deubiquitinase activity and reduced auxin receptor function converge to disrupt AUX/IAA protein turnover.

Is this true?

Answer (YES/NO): NO